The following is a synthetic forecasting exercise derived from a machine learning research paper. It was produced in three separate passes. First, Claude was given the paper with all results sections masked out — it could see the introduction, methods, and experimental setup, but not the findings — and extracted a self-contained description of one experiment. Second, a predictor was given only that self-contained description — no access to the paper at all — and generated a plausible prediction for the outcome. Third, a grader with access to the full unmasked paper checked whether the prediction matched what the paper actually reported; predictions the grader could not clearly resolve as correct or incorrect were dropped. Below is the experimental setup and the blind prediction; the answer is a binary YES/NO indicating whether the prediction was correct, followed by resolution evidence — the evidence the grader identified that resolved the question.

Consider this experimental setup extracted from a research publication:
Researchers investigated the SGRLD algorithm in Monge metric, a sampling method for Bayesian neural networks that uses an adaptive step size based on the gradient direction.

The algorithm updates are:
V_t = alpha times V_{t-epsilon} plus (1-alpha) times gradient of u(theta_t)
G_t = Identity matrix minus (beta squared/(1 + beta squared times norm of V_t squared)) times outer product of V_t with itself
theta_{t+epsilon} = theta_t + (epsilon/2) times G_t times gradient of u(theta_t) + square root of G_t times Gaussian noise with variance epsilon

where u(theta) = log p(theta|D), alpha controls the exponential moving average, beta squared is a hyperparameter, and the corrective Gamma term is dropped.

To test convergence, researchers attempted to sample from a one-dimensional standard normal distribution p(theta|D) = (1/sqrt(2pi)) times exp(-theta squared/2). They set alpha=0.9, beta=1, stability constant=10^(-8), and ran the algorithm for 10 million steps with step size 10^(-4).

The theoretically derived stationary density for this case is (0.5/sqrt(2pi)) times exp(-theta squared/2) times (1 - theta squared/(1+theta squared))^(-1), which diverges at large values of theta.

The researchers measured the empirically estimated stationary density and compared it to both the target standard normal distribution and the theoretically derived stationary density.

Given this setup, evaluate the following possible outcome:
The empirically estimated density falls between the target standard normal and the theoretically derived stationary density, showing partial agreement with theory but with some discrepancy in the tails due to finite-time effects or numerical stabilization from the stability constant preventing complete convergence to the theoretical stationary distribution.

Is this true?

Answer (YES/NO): NO